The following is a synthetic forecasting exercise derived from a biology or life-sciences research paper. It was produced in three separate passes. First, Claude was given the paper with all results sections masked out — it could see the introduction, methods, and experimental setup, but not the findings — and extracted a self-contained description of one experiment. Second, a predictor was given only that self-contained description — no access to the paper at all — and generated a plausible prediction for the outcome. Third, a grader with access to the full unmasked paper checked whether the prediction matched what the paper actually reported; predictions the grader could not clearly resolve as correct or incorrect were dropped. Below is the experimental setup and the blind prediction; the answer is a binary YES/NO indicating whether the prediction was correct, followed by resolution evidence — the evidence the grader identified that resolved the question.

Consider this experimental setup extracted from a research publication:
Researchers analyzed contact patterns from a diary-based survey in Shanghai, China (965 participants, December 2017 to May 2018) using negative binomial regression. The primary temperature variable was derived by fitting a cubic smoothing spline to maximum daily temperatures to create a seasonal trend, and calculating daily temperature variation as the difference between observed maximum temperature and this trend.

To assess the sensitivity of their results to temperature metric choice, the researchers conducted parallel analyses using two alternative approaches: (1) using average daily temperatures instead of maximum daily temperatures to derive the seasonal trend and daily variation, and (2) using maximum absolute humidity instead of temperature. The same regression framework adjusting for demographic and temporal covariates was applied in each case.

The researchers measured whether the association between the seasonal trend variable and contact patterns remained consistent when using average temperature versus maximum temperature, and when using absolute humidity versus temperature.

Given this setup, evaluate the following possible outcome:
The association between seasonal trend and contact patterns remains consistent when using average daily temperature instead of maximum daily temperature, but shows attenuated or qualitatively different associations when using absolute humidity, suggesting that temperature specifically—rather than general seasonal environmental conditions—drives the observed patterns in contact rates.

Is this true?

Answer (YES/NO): NO